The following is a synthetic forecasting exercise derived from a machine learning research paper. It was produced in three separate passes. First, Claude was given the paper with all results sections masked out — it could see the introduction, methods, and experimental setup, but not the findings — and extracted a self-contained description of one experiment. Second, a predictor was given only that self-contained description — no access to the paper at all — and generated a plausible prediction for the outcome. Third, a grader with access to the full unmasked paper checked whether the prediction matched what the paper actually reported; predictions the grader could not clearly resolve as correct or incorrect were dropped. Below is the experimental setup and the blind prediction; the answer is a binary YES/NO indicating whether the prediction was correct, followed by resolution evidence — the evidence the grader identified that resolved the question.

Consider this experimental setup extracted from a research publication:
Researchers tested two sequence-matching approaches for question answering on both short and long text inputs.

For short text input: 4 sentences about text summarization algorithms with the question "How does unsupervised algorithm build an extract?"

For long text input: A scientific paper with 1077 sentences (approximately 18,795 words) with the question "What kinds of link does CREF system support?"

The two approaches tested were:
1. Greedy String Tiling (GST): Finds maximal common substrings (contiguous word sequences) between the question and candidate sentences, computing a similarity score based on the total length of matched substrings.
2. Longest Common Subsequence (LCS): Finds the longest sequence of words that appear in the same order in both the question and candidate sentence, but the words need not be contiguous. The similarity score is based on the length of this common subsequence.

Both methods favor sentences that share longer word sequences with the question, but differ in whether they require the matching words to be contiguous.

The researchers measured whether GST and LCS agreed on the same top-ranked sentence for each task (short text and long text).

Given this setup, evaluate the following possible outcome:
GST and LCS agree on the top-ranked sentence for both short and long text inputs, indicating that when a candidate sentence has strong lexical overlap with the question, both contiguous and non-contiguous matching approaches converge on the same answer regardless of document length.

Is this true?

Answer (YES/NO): YES